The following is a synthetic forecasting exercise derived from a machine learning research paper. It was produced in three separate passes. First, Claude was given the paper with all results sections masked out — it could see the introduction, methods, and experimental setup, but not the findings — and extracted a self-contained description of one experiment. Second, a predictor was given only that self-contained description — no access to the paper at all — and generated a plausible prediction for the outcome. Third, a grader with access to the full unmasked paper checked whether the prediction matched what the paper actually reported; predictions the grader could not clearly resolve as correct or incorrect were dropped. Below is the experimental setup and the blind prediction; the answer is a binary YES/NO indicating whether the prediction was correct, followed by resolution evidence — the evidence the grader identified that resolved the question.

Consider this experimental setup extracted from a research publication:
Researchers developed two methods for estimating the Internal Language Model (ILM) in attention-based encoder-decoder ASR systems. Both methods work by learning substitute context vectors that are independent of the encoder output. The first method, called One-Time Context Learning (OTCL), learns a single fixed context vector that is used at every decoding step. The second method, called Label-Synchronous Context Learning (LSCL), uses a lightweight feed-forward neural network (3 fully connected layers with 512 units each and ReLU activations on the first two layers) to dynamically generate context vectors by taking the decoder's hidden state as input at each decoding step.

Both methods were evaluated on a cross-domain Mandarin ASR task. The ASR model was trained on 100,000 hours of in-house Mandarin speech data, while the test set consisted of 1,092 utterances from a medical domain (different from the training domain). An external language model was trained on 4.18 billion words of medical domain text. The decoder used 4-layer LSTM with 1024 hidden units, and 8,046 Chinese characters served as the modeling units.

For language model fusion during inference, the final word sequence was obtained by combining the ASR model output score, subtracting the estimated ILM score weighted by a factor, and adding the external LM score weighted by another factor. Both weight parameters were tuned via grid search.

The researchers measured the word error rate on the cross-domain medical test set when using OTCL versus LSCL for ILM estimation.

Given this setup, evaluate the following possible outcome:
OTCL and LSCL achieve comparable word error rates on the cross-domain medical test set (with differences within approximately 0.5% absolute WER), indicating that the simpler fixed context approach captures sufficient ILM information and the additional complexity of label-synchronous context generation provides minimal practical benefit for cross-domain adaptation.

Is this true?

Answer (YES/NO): NO